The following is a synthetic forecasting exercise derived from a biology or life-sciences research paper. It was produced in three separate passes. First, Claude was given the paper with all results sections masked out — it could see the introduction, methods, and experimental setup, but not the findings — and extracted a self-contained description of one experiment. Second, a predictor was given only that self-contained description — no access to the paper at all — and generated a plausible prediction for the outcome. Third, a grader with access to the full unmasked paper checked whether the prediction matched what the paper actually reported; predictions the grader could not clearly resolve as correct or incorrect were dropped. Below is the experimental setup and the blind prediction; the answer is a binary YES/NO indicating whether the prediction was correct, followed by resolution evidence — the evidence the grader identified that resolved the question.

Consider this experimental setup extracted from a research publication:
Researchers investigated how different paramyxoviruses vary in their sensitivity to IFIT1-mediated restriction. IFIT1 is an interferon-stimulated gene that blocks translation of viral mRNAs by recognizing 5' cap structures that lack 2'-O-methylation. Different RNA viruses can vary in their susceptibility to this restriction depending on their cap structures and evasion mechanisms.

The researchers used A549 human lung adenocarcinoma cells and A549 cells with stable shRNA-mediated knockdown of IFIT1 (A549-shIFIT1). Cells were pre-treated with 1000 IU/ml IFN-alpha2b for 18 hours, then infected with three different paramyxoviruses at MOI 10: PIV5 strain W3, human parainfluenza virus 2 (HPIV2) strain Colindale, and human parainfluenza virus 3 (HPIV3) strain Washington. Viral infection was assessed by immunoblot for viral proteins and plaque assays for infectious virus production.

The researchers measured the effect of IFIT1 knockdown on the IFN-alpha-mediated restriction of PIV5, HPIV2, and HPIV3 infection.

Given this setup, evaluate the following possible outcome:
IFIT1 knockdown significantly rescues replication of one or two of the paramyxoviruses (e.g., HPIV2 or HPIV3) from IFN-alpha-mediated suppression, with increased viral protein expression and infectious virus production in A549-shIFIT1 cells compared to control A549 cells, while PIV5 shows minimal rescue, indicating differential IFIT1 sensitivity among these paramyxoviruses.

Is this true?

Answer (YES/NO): NO